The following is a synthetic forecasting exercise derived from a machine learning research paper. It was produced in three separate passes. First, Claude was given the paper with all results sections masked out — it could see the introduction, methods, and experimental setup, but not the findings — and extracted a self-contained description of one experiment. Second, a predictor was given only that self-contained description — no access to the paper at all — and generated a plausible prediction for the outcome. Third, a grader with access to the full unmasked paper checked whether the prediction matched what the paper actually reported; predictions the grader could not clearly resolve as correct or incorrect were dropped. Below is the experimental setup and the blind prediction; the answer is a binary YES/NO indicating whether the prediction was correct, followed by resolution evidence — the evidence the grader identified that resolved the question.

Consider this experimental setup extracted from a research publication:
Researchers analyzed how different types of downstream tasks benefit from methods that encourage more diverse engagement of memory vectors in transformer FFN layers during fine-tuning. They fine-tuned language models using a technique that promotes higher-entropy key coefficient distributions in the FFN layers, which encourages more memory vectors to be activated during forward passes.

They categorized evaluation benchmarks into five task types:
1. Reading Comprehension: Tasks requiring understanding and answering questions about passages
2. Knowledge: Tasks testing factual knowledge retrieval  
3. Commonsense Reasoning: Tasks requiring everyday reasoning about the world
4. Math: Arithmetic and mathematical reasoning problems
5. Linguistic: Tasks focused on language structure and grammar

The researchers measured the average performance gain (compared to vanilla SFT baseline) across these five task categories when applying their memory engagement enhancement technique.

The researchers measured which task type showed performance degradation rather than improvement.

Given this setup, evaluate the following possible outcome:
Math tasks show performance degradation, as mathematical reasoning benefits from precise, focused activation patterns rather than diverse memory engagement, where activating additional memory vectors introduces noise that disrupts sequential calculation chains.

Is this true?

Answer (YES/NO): NO